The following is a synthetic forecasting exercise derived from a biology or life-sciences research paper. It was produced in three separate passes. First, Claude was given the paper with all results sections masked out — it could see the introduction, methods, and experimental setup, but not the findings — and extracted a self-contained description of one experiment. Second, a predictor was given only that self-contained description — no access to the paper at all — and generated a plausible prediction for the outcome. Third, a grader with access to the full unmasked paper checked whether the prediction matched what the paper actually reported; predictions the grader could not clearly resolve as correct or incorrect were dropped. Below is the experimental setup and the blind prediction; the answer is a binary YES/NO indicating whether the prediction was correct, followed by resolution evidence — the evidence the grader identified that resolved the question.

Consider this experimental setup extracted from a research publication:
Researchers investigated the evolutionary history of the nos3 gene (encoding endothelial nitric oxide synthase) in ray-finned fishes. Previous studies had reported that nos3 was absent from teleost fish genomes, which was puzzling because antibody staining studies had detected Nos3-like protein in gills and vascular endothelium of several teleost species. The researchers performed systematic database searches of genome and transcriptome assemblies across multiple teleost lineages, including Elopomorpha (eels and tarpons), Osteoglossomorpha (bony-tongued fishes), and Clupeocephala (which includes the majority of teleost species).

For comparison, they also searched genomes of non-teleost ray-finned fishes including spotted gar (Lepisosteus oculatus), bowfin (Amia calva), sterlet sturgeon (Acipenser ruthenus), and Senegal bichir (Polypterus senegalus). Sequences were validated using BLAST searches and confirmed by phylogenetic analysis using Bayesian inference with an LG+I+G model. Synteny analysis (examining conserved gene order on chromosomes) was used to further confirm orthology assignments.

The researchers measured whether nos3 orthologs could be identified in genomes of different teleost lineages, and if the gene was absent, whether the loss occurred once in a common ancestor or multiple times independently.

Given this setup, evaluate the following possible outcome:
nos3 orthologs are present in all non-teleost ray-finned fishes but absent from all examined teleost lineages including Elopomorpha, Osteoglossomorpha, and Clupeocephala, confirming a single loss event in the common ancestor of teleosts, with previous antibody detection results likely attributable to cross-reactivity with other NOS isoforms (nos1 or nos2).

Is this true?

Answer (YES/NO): NO